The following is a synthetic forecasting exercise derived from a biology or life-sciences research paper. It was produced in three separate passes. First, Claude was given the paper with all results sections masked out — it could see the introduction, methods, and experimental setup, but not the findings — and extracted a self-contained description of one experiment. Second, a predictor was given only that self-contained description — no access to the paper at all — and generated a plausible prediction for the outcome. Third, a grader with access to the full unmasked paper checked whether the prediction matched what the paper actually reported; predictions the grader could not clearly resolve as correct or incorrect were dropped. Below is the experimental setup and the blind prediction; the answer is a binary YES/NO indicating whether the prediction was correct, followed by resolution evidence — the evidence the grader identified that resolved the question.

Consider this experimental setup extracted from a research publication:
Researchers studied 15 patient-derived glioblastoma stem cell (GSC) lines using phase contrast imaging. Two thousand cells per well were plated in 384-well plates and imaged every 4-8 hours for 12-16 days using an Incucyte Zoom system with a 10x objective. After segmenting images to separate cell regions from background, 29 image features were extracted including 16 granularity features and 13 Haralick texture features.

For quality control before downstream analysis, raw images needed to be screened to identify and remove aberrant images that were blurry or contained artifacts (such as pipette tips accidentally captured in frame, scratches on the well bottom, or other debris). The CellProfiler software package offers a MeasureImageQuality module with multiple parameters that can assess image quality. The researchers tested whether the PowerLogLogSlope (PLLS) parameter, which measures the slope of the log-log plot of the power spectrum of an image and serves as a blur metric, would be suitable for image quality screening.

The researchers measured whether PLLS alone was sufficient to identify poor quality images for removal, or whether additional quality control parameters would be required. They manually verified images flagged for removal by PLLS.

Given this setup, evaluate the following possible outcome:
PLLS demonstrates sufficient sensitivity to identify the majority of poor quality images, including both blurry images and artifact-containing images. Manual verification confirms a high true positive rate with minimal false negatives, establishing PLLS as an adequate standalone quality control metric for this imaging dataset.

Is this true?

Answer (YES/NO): YES